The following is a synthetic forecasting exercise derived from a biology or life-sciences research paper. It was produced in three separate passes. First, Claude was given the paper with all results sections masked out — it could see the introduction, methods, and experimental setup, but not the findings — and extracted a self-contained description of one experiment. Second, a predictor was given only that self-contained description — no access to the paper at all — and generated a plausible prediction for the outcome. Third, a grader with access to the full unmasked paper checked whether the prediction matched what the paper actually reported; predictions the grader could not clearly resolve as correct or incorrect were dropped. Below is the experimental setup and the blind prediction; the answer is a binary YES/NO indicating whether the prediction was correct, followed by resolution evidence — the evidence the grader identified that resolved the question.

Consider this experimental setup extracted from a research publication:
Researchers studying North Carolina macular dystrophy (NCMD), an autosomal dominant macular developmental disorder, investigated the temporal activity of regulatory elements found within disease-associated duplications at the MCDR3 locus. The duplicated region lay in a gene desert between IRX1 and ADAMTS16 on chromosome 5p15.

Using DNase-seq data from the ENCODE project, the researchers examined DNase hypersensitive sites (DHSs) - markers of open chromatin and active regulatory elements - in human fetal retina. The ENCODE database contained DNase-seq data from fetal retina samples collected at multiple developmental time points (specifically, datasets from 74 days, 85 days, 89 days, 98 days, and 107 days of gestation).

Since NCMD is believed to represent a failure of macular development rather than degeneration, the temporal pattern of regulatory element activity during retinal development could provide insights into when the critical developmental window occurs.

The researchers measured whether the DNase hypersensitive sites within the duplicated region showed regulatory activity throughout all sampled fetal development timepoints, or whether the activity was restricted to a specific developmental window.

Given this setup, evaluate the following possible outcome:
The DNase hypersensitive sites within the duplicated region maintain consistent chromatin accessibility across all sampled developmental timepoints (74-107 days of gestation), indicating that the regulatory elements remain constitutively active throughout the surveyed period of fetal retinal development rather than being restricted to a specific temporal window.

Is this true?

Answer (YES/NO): NO